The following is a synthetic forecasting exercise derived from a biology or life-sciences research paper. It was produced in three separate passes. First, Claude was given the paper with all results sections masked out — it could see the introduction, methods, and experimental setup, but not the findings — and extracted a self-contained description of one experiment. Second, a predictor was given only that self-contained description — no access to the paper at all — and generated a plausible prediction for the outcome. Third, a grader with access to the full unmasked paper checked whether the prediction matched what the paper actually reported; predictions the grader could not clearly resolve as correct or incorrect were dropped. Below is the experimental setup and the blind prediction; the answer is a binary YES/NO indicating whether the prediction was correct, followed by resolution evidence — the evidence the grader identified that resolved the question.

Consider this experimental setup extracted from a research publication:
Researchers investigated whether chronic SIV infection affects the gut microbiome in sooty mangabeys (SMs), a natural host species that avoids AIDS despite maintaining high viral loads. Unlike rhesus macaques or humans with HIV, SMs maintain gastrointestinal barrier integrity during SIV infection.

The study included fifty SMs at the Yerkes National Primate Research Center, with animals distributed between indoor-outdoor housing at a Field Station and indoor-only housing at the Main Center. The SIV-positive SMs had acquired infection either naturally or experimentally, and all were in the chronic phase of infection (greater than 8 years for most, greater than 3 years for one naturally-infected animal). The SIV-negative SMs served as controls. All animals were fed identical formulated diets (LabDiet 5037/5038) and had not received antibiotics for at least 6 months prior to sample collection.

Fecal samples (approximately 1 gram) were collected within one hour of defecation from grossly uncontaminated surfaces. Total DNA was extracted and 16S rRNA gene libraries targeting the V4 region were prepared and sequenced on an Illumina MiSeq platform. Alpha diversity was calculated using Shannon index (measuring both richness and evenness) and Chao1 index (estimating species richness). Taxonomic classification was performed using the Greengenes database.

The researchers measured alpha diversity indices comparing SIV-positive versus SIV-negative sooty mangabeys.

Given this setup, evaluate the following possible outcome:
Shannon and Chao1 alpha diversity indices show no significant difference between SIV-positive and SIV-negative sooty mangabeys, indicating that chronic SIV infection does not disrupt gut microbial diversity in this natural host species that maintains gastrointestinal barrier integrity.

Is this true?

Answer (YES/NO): YES